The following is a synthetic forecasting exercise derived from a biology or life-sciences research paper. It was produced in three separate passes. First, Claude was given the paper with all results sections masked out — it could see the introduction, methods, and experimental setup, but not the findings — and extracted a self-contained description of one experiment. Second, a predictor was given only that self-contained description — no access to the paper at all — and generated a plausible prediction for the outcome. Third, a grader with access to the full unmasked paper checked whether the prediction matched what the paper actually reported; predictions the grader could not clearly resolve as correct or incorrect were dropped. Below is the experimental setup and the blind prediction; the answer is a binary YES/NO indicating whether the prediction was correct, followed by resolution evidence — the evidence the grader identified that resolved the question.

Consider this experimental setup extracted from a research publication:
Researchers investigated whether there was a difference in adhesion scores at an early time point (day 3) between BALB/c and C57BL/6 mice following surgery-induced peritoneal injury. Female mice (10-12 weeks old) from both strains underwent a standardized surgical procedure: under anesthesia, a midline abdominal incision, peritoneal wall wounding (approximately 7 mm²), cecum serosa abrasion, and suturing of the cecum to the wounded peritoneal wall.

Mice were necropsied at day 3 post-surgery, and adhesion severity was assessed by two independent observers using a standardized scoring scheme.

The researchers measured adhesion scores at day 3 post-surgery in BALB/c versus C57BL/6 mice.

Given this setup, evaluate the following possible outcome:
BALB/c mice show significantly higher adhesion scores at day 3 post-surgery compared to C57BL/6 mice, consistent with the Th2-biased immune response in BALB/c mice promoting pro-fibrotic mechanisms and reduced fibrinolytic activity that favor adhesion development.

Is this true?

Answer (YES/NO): NO